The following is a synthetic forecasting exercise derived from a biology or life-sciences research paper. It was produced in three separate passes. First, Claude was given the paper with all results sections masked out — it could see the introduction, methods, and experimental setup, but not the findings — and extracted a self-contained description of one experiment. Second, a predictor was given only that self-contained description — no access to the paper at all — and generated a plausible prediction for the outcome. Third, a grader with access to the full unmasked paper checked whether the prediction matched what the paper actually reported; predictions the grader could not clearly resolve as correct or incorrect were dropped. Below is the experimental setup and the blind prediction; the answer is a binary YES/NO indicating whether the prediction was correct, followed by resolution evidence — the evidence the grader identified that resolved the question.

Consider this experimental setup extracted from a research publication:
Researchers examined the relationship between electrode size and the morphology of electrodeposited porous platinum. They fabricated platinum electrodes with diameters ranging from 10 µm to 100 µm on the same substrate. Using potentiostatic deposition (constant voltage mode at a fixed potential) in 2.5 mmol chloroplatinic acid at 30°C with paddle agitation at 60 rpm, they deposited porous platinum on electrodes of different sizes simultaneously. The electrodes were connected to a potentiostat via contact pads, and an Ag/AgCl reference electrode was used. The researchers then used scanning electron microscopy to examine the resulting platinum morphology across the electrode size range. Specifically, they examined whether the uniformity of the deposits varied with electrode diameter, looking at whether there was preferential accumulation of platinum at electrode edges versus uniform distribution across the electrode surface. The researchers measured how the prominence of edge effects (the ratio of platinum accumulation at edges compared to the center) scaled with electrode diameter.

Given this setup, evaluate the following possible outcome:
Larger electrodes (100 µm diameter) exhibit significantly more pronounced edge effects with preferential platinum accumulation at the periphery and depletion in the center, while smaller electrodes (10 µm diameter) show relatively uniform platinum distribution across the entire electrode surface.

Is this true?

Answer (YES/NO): NO